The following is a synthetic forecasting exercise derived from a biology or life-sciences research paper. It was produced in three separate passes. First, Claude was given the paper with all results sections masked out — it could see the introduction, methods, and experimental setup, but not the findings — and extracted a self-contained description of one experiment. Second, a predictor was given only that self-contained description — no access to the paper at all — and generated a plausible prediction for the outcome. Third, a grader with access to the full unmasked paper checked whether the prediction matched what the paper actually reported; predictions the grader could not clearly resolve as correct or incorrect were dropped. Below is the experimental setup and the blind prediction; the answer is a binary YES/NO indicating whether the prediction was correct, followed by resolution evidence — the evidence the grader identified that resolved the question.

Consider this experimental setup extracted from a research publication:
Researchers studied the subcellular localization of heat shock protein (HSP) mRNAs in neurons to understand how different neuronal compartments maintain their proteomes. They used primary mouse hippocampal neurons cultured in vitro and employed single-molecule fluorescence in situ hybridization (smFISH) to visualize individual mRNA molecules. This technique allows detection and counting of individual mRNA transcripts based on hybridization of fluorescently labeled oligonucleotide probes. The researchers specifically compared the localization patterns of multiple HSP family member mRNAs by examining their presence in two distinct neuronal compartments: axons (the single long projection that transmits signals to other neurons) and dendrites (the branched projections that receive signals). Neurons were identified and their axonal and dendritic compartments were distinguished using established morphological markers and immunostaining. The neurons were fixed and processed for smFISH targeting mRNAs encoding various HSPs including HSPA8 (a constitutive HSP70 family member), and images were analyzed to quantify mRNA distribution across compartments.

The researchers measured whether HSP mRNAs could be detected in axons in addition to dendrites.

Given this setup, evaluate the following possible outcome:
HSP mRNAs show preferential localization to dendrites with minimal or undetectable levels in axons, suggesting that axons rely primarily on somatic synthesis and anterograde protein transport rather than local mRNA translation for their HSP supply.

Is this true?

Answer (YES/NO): YES